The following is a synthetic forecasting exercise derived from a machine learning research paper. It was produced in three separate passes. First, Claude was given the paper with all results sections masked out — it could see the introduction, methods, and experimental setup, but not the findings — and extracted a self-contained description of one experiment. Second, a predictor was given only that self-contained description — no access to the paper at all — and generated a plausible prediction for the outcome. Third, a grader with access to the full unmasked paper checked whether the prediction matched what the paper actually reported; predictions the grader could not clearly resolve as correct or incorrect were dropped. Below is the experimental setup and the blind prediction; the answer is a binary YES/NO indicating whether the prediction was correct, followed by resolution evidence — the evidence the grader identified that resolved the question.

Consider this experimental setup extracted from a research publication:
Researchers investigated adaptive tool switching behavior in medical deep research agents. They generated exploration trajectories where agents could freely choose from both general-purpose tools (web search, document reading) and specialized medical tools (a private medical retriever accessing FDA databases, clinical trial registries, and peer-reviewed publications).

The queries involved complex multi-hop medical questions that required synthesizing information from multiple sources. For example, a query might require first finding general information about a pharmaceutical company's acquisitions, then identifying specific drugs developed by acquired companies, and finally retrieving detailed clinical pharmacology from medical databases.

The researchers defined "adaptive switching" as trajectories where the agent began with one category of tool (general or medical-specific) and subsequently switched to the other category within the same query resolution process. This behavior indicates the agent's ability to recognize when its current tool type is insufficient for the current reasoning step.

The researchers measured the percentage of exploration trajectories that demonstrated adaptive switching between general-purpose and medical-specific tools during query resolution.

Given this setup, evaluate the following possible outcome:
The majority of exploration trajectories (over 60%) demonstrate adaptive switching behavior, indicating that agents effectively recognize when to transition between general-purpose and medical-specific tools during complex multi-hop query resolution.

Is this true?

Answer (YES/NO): NO